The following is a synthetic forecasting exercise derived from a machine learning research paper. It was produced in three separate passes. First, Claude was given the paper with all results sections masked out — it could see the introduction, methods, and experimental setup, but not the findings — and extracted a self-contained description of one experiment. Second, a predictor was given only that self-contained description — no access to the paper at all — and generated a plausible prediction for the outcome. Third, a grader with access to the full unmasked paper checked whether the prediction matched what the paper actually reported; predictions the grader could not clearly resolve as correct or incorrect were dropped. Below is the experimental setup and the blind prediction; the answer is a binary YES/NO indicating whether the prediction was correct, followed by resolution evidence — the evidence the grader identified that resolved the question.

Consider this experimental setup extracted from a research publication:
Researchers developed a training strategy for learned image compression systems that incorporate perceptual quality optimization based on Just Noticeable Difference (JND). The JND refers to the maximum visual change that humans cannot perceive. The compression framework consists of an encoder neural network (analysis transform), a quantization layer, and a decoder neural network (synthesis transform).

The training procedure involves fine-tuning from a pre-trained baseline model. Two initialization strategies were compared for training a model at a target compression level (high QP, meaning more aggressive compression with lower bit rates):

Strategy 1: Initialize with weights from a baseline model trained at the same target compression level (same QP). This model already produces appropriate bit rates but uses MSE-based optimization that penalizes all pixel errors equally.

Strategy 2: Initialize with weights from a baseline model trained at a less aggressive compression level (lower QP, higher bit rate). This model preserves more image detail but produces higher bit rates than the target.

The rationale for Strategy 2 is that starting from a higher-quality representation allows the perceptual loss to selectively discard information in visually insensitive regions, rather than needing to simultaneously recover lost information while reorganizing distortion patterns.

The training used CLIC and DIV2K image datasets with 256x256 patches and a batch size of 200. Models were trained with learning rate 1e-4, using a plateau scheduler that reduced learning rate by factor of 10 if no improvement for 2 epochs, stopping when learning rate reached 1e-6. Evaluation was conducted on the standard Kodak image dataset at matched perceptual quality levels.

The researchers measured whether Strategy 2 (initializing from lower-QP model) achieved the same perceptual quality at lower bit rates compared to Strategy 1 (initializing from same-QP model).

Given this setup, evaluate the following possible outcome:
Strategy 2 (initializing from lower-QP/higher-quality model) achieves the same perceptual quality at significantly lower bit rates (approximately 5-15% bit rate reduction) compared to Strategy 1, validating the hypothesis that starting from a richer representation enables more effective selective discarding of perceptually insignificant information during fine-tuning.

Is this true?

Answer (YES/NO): NO